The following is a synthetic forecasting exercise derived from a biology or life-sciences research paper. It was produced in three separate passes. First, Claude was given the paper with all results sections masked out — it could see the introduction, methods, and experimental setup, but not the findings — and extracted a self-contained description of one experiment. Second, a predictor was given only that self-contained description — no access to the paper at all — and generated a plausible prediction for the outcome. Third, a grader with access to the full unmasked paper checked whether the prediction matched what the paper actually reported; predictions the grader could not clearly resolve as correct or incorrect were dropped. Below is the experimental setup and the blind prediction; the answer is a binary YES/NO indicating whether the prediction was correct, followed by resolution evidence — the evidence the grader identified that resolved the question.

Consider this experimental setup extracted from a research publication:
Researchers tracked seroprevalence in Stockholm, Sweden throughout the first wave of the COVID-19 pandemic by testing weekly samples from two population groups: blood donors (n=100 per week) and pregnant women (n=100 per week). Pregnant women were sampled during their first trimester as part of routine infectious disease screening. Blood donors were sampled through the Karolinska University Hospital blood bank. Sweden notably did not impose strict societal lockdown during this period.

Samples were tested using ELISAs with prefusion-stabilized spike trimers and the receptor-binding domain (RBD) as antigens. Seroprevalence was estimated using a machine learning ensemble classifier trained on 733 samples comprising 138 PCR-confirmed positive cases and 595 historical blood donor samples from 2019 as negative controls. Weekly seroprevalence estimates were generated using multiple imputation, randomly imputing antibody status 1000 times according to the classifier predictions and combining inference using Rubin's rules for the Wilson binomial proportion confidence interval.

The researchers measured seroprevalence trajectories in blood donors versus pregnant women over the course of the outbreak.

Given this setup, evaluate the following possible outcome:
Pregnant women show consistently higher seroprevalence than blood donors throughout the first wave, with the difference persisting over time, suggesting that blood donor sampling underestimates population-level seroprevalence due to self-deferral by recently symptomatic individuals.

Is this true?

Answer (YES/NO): NO